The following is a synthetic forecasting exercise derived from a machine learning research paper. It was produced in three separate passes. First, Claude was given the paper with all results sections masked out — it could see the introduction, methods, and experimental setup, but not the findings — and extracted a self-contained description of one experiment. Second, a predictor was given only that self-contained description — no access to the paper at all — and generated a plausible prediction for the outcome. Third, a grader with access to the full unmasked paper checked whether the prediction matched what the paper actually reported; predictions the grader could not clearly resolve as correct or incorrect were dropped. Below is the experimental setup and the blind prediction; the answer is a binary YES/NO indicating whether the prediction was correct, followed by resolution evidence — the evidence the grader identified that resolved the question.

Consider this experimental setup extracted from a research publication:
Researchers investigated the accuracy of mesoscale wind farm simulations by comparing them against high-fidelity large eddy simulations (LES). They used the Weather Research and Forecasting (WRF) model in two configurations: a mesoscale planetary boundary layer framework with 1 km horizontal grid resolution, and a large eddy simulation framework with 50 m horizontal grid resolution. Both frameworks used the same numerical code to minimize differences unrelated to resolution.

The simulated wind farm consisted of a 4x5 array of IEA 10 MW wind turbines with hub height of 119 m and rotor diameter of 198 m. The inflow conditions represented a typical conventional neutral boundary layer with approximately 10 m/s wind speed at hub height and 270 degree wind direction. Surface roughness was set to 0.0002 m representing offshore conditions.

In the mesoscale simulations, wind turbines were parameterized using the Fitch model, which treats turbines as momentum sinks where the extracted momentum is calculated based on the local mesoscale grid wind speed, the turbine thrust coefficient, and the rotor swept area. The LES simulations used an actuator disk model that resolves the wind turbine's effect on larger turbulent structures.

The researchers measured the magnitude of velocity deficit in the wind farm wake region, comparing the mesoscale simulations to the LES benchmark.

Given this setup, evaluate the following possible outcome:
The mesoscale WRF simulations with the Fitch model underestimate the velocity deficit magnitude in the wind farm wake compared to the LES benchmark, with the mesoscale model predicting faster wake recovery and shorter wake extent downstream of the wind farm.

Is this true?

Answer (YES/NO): NO